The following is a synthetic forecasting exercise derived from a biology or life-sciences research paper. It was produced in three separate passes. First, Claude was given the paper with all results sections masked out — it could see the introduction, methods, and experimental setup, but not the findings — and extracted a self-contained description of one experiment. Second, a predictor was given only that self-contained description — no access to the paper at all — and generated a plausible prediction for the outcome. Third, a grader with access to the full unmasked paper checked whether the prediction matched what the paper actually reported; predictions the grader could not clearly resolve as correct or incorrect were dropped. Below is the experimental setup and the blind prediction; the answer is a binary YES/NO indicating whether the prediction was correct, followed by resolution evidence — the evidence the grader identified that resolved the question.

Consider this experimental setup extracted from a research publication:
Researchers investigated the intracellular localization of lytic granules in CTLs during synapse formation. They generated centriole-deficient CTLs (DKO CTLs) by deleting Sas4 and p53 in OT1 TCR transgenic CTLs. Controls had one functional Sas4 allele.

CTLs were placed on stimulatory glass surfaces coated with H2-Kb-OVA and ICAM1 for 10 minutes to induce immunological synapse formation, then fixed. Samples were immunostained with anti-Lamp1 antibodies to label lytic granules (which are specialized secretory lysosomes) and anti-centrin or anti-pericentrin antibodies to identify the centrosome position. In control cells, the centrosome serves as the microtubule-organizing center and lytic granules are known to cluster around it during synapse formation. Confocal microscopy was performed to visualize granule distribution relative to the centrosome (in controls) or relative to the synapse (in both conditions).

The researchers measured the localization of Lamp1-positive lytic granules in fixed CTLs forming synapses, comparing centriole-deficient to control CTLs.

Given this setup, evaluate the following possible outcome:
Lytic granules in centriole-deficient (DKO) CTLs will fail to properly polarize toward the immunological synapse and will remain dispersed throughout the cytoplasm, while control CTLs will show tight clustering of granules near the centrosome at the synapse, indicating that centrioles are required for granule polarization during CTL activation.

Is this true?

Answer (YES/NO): NO